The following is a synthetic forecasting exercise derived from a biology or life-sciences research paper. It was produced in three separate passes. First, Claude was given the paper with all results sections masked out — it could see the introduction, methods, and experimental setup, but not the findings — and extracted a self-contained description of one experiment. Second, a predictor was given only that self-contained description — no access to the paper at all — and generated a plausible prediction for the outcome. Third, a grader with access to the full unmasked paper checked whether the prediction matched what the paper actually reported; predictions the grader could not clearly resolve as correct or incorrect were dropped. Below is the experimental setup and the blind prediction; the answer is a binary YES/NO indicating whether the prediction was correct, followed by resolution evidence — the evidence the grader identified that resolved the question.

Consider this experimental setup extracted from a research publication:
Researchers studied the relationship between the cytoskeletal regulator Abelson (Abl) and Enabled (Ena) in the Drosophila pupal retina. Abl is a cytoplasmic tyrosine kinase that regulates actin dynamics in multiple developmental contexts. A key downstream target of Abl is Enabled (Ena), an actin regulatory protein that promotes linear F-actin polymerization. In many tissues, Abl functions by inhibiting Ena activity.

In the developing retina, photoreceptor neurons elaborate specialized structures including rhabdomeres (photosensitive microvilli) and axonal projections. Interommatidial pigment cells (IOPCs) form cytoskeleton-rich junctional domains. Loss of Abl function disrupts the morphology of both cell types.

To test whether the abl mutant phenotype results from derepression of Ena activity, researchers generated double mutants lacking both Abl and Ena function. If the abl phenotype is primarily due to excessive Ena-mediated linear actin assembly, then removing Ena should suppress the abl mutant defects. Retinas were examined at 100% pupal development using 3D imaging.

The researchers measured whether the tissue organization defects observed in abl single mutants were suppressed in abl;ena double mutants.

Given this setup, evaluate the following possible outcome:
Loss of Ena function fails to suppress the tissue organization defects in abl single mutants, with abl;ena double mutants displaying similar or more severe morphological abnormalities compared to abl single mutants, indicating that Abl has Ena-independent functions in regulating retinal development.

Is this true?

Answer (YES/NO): NO